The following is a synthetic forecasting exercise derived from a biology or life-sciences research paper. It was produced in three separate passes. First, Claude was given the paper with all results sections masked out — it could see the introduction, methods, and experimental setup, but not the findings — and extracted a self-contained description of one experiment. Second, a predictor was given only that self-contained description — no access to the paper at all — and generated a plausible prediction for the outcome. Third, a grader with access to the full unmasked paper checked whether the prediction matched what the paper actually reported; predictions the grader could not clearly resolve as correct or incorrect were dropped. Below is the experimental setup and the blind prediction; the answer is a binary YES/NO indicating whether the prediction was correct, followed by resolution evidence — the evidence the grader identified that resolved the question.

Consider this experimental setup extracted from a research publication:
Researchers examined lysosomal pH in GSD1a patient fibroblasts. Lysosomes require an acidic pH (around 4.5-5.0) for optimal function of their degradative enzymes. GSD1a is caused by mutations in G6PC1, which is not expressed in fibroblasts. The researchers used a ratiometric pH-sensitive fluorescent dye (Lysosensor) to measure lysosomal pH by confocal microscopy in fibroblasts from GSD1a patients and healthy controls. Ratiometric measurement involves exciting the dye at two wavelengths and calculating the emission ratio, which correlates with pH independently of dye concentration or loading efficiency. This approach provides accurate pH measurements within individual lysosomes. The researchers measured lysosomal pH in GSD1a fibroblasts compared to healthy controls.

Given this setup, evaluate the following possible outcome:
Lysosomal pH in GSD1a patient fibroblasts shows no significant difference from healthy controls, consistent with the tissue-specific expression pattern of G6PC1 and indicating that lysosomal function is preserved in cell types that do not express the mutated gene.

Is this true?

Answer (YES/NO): NO